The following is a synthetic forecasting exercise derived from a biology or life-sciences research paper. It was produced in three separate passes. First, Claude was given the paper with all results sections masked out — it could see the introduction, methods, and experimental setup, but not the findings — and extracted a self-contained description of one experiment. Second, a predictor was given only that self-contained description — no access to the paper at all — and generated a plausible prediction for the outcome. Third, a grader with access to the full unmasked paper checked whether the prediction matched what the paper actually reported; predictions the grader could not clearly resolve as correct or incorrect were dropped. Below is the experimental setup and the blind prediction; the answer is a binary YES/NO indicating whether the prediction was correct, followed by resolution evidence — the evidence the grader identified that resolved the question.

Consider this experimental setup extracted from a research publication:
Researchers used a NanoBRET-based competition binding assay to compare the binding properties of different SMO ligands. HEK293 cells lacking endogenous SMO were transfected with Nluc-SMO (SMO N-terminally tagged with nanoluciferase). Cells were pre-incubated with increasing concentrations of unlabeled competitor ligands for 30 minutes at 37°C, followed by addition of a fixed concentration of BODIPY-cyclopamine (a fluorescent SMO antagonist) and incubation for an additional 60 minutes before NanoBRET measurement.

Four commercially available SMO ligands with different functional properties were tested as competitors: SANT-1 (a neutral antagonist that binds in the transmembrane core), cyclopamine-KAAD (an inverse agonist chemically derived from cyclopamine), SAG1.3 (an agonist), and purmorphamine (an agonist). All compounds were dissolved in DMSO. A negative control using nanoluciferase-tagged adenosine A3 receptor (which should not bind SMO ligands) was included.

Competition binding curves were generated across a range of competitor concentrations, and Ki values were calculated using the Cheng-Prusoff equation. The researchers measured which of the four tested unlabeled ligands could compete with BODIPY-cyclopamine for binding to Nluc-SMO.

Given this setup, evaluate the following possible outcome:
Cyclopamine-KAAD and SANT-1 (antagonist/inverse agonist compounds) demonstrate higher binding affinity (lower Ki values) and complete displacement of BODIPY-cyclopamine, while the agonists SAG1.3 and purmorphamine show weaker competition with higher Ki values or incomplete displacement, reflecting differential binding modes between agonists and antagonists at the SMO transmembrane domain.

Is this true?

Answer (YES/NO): NO